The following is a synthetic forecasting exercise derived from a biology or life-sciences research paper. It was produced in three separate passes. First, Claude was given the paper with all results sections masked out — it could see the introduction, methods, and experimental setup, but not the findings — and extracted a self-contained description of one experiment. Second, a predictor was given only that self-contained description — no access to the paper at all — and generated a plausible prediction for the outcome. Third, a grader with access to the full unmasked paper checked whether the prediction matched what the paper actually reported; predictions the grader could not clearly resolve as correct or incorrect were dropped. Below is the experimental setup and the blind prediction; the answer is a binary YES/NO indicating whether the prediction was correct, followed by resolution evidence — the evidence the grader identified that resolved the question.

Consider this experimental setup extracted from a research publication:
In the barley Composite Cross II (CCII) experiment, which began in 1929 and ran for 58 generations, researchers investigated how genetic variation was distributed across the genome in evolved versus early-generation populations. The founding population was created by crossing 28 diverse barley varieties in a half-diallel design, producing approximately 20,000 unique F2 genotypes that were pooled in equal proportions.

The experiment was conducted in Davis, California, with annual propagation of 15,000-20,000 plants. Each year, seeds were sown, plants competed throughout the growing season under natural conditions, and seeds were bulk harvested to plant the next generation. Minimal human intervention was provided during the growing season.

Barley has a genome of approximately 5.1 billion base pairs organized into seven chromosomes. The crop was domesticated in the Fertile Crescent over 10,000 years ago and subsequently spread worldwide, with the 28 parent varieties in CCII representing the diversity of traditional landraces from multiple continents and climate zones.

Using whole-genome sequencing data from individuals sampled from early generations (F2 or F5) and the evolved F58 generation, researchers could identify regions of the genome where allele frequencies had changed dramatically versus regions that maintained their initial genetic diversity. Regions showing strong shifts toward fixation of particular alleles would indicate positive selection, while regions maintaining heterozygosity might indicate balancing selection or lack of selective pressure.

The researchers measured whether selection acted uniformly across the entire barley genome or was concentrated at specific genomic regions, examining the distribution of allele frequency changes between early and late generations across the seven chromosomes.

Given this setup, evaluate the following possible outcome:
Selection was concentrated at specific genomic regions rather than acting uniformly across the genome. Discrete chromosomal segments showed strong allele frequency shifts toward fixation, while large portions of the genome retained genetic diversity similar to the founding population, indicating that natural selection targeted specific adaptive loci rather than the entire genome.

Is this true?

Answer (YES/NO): NO